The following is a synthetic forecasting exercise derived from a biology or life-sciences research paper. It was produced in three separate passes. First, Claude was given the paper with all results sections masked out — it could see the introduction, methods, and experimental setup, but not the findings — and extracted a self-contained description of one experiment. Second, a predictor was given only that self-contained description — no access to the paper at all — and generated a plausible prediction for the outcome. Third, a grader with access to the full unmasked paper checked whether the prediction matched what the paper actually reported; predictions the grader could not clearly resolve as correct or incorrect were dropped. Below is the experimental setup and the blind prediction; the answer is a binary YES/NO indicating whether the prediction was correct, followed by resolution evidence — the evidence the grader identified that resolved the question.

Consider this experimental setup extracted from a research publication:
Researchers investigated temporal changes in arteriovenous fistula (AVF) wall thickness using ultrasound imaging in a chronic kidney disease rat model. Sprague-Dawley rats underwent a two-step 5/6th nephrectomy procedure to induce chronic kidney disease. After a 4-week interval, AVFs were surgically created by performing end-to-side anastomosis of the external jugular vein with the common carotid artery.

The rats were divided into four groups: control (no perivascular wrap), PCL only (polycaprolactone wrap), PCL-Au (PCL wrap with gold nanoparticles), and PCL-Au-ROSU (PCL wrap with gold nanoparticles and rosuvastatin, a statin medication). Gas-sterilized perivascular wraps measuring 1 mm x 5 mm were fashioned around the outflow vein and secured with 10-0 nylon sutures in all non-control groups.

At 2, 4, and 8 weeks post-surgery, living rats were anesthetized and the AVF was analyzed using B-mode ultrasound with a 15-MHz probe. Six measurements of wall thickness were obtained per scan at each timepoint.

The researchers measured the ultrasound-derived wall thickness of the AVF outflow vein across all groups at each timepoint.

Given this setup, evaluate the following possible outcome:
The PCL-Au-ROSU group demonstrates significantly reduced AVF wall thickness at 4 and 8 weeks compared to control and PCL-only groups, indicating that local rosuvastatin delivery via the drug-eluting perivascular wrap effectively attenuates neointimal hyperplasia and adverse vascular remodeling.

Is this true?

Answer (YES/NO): NO